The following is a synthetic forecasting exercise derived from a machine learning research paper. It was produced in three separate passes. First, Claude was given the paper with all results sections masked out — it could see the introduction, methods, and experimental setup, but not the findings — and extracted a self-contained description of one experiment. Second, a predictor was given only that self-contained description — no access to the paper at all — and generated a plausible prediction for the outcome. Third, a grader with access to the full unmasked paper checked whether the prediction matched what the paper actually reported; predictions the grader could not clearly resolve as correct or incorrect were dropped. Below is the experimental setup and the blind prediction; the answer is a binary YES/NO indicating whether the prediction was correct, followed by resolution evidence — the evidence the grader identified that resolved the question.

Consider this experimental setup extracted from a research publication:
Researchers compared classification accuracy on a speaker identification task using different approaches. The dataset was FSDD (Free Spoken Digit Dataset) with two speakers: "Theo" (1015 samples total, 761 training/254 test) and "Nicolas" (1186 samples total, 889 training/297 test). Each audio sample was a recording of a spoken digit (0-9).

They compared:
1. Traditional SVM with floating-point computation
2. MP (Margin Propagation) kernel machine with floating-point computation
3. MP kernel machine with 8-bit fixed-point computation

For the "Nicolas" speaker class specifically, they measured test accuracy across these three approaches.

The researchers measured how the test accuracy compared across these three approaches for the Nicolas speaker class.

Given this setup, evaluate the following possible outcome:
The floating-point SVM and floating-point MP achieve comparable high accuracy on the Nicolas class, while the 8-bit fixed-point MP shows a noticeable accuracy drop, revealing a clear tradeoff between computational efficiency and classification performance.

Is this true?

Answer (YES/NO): NO